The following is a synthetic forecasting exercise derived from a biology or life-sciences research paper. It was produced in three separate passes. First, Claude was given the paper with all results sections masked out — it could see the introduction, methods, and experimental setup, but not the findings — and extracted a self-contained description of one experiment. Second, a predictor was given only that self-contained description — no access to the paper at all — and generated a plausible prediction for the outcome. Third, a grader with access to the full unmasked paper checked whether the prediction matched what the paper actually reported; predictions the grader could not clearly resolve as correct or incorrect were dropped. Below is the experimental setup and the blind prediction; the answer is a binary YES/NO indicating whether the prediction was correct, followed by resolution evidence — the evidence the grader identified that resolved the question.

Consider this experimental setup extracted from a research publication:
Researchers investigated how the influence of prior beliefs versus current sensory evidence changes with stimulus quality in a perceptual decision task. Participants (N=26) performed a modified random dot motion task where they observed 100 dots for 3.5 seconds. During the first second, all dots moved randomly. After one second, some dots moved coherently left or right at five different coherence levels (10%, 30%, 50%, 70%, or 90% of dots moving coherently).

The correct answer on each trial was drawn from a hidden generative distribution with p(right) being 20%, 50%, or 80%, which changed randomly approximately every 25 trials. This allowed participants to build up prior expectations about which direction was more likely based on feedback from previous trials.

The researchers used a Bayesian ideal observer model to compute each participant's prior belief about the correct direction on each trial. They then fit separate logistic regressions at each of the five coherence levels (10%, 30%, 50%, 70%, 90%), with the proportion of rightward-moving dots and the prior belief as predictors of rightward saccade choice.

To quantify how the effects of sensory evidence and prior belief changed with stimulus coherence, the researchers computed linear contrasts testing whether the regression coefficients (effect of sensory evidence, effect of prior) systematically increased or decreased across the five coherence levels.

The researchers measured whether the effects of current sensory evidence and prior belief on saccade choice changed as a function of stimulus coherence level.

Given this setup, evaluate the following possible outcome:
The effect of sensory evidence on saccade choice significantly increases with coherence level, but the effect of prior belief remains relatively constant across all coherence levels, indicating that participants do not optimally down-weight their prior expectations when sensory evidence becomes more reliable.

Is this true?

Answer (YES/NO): NO